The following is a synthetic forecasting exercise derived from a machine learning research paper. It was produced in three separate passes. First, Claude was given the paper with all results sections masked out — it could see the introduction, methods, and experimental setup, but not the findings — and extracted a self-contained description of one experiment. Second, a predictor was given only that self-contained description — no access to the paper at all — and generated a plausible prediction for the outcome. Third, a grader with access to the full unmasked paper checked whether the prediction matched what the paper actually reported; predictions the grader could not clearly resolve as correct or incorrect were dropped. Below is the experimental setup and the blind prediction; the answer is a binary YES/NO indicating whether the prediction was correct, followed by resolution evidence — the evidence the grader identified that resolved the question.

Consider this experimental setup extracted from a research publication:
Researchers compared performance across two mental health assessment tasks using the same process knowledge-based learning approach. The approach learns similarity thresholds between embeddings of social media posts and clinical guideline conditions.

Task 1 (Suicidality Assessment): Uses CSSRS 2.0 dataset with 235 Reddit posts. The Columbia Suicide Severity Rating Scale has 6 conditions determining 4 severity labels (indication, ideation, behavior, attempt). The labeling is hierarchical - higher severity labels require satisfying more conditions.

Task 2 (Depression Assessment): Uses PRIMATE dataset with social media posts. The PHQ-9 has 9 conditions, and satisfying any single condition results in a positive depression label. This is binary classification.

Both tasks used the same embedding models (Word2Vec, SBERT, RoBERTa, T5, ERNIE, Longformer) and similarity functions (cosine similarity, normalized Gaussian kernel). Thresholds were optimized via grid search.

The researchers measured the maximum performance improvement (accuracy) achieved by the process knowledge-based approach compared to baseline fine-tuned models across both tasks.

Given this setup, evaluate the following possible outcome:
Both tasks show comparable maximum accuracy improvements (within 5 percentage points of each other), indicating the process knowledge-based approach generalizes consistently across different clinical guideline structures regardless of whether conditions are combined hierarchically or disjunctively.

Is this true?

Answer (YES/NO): NO